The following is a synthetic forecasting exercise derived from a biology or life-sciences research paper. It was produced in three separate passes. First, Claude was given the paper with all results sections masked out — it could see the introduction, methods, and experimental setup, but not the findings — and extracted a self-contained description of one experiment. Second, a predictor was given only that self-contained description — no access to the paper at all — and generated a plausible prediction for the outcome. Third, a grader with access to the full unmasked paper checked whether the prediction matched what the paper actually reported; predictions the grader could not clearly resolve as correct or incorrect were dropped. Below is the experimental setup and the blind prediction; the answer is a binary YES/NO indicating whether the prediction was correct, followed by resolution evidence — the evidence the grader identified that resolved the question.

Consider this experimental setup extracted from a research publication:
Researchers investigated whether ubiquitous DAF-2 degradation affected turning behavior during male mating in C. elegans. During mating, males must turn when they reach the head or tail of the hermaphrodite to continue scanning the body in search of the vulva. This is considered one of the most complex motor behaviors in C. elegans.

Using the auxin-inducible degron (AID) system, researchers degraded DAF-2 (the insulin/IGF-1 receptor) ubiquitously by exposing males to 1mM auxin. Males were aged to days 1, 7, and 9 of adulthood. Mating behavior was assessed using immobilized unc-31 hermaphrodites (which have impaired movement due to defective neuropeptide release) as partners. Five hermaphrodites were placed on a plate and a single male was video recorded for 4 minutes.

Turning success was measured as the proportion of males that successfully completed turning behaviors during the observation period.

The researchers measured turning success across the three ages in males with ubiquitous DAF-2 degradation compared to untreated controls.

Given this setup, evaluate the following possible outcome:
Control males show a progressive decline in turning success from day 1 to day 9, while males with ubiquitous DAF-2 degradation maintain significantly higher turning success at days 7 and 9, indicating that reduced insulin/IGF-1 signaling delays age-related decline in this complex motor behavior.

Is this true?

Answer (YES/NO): NO